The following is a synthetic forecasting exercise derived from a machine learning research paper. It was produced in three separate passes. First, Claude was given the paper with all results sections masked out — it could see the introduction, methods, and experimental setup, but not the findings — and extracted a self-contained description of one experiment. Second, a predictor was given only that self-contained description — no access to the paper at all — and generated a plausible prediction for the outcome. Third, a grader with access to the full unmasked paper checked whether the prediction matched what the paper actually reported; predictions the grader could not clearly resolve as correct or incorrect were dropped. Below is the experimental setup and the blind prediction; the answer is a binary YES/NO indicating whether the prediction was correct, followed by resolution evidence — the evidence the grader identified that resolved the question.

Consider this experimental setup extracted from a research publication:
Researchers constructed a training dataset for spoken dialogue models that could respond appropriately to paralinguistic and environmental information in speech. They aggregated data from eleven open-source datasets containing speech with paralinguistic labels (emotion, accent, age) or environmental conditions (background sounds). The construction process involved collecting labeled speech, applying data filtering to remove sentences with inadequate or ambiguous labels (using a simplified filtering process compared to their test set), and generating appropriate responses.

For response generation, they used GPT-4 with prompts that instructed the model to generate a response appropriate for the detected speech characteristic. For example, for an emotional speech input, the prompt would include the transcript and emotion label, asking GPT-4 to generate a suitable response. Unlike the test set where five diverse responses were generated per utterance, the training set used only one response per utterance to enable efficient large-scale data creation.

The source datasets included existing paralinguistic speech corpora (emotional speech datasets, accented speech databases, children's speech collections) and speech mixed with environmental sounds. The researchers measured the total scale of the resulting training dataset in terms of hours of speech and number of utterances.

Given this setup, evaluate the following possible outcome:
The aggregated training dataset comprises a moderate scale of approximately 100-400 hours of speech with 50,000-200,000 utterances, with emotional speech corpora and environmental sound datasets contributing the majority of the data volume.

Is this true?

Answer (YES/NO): NO